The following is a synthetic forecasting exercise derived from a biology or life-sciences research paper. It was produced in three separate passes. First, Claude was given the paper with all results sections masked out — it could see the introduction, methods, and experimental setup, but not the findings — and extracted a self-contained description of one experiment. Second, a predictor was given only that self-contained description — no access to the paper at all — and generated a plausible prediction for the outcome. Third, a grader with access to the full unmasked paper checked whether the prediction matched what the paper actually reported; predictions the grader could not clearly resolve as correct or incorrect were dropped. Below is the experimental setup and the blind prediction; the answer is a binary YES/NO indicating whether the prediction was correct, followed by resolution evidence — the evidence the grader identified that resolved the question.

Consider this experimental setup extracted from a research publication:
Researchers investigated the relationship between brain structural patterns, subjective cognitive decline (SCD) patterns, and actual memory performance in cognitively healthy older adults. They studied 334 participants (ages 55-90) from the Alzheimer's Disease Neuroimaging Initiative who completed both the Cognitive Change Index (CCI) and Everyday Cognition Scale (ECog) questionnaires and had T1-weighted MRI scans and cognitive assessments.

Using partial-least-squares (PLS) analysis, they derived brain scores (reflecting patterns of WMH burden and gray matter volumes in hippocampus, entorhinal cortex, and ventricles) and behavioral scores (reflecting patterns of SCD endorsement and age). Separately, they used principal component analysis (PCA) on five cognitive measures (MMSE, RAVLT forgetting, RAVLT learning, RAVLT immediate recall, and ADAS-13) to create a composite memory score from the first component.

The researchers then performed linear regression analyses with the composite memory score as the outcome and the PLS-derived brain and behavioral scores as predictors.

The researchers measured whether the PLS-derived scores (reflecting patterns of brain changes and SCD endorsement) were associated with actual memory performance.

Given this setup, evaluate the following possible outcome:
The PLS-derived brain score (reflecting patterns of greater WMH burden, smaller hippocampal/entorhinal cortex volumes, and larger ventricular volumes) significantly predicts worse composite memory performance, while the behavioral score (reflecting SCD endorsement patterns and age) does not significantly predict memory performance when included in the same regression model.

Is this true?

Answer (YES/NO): NO